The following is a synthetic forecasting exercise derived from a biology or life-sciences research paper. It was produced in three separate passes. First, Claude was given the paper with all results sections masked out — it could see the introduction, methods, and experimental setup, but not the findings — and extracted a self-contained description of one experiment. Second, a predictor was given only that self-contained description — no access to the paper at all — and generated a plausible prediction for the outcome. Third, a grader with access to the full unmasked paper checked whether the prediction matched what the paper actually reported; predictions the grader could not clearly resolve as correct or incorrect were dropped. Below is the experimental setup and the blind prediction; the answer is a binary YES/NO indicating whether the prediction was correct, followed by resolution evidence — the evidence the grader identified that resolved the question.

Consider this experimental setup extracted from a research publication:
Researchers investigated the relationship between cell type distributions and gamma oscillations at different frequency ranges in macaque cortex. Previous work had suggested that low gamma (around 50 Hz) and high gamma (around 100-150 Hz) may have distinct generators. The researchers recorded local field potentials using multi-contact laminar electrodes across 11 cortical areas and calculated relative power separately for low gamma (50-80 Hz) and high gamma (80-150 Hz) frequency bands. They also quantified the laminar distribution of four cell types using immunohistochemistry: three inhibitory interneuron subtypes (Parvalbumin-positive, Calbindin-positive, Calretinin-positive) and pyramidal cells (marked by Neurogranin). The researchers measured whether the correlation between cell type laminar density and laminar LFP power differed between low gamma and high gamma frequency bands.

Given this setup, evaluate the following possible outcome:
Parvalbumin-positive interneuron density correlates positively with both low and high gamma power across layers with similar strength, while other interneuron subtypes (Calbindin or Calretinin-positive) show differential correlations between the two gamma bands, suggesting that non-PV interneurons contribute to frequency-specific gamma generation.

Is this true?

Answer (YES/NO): NO